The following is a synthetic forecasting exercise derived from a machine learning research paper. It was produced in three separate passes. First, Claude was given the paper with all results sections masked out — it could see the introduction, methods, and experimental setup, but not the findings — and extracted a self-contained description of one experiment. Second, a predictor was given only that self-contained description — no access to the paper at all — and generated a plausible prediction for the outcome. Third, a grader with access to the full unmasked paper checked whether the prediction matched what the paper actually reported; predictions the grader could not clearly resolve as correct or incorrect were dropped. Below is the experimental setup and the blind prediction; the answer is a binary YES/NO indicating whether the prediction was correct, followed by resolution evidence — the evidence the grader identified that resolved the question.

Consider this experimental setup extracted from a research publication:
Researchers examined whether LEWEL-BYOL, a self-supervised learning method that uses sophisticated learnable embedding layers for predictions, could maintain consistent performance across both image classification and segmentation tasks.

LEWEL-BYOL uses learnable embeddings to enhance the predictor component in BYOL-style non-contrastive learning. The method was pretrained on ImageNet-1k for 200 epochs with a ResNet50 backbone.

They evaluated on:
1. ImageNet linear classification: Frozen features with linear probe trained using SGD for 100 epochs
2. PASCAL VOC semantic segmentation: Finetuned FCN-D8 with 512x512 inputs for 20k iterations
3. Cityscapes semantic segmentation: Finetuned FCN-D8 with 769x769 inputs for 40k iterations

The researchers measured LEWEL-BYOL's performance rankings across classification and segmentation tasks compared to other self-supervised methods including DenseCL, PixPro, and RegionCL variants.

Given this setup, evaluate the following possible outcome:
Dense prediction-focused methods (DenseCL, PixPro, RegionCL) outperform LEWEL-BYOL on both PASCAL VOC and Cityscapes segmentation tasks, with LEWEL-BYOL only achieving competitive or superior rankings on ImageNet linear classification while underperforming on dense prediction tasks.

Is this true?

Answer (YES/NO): NO